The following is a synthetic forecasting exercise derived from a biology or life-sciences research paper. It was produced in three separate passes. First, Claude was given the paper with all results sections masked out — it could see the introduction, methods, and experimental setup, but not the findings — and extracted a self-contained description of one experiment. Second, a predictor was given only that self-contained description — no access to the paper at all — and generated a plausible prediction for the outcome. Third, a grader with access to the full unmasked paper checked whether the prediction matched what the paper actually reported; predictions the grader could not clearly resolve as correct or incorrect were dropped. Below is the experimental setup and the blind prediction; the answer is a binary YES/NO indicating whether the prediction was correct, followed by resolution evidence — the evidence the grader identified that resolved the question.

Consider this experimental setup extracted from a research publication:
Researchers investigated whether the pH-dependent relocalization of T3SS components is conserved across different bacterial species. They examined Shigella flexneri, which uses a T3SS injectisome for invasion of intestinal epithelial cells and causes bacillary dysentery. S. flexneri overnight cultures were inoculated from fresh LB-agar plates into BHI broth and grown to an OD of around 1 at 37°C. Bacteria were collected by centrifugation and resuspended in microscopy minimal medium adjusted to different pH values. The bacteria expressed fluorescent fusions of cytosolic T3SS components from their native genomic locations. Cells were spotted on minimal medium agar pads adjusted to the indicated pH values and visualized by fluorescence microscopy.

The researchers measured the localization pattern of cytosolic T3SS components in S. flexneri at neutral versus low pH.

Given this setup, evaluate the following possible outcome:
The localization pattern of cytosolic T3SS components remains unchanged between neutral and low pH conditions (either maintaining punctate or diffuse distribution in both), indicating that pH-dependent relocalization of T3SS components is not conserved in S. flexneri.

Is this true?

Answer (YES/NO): NO